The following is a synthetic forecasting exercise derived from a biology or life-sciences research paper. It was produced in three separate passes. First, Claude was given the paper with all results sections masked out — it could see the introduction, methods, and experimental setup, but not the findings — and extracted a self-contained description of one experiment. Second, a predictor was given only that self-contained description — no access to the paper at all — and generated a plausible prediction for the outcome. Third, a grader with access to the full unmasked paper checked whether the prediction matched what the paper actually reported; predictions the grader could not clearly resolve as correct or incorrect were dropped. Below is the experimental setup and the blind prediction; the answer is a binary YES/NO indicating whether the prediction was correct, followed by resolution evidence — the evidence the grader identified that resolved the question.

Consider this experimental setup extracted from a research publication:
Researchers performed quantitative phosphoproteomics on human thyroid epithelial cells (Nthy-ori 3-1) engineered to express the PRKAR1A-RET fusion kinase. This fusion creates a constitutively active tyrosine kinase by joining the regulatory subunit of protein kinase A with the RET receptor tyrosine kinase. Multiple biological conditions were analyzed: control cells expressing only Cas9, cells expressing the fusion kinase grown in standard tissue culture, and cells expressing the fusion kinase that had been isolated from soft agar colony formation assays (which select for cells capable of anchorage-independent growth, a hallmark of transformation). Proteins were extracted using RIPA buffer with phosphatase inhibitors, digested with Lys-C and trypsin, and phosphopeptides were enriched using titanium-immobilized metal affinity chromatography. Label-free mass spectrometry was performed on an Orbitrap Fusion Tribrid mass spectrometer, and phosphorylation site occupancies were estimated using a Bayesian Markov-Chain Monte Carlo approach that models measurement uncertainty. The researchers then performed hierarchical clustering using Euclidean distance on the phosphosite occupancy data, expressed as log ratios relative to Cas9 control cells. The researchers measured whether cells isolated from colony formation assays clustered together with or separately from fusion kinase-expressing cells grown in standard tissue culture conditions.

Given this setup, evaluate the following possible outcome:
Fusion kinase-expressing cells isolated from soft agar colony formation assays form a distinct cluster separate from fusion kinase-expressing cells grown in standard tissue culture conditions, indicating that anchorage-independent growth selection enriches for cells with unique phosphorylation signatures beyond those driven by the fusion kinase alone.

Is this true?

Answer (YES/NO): YES